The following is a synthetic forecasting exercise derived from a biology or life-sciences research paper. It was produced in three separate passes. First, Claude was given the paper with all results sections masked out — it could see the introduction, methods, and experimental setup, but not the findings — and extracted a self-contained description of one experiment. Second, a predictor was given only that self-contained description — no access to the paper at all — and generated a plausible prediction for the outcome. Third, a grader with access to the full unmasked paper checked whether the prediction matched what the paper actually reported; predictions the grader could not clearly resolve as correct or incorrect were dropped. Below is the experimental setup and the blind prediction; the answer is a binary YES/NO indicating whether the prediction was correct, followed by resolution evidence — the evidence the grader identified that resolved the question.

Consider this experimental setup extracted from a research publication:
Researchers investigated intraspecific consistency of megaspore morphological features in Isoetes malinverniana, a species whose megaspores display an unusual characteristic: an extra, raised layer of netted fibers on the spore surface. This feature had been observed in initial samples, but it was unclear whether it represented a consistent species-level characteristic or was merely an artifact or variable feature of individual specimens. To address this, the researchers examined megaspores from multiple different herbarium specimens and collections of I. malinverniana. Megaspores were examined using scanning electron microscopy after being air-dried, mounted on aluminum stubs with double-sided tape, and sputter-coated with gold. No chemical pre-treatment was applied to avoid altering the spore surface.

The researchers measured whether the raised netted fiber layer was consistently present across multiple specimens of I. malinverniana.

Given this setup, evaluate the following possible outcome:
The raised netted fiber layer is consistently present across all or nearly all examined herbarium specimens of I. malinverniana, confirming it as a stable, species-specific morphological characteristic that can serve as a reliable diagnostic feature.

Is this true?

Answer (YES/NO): YES